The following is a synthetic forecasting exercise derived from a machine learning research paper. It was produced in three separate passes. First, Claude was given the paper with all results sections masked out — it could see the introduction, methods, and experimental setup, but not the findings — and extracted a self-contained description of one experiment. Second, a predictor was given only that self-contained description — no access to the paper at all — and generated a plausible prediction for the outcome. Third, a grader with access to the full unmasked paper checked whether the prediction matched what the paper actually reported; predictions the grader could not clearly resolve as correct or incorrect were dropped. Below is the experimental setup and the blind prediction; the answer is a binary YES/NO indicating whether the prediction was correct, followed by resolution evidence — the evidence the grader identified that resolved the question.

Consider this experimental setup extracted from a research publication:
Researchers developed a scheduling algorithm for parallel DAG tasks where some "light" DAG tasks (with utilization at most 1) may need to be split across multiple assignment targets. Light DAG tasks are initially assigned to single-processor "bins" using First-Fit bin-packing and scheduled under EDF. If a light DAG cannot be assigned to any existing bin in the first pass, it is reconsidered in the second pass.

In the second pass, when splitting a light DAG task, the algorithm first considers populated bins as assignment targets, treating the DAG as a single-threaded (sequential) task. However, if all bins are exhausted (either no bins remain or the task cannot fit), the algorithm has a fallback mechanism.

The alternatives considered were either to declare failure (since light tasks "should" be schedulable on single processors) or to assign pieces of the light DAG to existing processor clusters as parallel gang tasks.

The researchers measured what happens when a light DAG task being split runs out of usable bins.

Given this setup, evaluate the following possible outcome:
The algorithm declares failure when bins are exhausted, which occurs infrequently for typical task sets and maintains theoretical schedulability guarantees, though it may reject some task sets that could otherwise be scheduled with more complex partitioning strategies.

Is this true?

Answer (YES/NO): NO